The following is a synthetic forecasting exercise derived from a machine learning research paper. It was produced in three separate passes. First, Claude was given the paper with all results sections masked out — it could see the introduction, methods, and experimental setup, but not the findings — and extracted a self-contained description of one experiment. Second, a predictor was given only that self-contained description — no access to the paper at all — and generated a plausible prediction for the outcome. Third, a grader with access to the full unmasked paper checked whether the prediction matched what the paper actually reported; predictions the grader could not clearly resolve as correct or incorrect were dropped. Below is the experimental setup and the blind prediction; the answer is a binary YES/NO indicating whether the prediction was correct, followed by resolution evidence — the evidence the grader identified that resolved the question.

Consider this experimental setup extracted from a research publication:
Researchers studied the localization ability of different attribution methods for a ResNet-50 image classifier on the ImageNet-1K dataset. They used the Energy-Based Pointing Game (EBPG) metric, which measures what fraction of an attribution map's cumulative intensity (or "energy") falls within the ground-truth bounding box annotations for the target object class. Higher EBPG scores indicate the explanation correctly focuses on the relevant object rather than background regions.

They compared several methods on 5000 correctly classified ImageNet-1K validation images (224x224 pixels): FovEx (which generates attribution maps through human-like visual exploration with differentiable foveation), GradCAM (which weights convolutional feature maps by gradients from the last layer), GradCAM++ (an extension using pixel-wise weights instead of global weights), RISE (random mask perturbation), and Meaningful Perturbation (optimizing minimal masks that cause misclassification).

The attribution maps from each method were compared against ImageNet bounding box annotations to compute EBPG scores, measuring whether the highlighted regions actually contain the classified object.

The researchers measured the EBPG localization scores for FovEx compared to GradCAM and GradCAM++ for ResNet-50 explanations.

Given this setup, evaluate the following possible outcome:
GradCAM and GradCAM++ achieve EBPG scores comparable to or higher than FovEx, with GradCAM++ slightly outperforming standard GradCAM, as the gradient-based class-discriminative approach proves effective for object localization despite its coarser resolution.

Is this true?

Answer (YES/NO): NO